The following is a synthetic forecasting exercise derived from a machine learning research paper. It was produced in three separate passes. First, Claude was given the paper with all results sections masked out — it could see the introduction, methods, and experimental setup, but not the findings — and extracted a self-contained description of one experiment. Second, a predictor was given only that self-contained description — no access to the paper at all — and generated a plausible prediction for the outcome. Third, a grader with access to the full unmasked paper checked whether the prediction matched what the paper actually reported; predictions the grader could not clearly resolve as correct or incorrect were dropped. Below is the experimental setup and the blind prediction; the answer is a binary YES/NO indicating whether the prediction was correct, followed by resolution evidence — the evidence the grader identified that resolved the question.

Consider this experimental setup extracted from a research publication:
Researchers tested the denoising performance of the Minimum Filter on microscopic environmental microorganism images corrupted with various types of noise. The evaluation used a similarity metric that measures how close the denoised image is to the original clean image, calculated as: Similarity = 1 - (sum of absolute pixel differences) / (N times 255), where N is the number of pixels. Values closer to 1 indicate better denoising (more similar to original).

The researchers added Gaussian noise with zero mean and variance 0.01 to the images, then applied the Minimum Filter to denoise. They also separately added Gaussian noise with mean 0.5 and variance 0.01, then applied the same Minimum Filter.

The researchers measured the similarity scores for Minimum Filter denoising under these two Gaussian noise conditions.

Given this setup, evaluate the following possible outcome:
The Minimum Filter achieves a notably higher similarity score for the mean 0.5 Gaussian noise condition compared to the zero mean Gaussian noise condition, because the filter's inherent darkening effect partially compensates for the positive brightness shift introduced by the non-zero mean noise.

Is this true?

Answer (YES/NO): NO